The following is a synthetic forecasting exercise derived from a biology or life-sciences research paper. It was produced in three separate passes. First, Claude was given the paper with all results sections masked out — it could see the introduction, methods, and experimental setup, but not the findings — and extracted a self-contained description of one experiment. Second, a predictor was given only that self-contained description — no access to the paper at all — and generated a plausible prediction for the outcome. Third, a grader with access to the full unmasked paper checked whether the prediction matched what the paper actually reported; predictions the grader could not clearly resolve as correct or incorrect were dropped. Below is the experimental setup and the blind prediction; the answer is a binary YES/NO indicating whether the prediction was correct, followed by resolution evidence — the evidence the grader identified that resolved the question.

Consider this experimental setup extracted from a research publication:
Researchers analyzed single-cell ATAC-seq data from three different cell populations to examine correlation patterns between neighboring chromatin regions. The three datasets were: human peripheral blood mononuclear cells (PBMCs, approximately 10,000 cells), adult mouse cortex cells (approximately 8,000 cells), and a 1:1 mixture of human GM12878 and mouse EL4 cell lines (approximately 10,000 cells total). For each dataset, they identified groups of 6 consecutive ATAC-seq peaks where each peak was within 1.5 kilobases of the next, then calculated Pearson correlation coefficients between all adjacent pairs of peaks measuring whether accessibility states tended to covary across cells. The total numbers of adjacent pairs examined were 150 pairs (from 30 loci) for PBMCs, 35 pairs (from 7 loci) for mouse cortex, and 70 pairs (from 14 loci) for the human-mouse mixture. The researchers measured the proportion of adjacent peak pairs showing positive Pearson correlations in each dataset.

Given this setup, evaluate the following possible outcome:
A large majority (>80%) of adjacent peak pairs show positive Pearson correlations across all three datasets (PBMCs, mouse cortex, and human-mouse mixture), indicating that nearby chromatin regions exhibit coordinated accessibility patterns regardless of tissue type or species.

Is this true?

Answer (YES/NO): YES